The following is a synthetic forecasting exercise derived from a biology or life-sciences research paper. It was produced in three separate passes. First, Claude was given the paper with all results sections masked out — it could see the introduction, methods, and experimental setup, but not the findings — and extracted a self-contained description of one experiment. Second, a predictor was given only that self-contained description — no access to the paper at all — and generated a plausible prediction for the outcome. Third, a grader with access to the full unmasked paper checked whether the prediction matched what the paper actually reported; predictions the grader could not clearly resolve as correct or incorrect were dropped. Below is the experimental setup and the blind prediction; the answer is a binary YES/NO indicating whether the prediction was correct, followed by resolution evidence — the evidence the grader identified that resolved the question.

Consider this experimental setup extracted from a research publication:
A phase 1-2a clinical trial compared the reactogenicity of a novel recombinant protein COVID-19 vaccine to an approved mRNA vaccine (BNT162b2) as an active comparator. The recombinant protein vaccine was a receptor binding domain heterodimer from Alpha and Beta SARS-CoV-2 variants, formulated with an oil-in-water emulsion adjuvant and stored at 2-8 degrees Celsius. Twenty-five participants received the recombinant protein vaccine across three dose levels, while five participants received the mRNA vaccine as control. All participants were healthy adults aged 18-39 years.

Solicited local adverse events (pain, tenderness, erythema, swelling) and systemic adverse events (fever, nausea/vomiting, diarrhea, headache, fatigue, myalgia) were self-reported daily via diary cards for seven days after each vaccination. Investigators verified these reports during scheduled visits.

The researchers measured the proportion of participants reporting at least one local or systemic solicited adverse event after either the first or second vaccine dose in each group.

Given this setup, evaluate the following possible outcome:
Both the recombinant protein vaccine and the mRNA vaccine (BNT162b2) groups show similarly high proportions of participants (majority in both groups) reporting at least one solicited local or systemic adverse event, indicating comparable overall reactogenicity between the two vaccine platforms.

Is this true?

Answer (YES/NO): NO